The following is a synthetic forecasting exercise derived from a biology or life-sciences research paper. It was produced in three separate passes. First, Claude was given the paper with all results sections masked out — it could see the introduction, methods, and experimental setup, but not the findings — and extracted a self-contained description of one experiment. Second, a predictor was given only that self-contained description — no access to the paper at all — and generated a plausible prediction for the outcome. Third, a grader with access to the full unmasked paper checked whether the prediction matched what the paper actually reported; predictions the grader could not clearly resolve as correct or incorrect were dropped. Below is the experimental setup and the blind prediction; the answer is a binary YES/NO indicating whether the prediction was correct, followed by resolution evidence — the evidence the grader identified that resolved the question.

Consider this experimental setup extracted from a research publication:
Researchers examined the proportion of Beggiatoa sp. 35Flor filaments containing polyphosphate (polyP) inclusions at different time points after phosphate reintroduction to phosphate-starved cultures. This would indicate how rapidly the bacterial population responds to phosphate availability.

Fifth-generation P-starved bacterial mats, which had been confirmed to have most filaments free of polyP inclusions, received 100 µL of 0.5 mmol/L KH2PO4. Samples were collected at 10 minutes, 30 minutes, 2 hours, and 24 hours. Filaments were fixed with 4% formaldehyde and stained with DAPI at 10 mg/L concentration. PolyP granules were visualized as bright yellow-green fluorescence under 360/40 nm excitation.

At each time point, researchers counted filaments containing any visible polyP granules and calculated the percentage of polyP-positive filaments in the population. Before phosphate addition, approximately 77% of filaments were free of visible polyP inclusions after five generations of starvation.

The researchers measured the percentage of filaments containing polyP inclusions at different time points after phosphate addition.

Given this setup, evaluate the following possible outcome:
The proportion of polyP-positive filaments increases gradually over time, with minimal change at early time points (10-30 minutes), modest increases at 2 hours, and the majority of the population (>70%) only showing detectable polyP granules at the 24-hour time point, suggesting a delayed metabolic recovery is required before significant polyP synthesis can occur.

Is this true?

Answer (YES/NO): NO